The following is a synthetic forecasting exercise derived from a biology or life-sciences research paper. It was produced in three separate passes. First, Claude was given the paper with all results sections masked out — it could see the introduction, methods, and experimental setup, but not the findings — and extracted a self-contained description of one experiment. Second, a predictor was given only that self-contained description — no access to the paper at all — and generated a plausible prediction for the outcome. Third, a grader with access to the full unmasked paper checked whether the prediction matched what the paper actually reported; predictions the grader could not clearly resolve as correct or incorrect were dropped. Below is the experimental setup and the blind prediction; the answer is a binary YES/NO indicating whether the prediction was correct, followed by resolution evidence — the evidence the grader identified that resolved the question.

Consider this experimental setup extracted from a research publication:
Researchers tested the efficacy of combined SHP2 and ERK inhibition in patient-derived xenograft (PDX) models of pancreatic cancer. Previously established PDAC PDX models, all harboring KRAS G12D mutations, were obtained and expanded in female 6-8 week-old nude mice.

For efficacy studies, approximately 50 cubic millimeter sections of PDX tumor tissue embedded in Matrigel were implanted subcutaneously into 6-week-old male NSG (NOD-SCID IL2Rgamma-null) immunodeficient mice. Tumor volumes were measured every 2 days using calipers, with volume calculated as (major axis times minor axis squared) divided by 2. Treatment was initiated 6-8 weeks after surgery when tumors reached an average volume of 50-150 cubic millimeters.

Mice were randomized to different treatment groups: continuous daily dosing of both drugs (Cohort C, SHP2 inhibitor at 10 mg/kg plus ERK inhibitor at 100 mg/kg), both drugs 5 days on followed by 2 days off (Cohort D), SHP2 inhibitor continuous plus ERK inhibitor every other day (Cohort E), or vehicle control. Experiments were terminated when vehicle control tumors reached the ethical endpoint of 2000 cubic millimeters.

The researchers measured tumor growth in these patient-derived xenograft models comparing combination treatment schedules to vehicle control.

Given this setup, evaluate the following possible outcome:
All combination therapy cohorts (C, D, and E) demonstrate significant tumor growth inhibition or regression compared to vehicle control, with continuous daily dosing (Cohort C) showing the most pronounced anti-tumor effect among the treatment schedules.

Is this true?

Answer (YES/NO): YES